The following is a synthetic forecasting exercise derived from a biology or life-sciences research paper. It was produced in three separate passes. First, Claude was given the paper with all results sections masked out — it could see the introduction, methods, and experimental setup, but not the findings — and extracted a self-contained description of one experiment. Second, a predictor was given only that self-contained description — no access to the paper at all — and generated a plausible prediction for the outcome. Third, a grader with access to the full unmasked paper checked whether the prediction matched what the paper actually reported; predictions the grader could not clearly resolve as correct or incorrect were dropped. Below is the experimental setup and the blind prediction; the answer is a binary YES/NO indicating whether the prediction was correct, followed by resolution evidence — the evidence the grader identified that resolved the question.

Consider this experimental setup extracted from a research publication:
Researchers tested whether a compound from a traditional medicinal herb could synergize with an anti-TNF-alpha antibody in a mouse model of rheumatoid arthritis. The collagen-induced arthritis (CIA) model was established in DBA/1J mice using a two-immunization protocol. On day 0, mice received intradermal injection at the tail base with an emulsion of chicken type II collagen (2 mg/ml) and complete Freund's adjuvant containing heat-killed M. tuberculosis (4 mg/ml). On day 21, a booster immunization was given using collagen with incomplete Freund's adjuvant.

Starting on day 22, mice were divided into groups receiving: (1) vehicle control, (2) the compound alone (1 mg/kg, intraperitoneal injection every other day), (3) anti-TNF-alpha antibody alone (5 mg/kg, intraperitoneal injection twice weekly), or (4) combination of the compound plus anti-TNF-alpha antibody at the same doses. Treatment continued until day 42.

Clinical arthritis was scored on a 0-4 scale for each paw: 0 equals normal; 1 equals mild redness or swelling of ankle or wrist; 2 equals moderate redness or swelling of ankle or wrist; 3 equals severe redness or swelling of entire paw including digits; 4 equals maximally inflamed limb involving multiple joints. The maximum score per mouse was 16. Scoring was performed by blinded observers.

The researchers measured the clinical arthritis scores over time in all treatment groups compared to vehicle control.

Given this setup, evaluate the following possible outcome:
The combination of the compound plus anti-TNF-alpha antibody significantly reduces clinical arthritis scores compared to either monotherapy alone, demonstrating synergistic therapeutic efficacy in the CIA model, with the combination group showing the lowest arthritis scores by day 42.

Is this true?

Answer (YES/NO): YES